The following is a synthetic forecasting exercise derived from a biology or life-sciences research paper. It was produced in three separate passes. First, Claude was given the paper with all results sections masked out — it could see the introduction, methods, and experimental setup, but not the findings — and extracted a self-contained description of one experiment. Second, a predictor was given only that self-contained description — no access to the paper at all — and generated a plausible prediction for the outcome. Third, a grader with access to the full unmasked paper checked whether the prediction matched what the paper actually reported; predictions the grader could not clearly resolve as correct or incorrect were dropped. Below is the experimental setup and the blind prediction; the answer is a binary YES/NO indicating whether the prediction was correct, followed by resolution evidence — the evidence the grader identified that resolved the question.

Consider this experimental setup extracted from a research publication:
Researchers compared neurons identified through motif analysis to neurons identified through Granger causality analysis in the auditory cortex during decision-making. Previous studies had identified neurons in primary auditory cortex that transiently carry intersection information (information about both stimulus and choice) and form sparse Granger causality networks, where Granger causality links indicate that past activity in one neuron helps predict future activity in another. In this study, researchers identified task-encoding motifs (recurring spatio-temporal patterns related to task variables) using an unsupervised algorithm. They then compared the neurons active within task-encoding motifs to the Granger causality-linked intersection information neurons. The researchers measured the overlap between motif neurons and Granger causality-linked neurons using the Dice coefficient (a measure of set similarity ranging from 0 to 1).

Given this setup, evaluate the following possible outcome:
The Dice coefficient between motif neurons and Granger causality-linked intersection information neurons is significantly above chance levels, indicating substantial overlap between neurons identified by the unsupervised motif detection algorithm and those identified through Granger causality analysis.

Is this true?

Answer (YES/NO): NO